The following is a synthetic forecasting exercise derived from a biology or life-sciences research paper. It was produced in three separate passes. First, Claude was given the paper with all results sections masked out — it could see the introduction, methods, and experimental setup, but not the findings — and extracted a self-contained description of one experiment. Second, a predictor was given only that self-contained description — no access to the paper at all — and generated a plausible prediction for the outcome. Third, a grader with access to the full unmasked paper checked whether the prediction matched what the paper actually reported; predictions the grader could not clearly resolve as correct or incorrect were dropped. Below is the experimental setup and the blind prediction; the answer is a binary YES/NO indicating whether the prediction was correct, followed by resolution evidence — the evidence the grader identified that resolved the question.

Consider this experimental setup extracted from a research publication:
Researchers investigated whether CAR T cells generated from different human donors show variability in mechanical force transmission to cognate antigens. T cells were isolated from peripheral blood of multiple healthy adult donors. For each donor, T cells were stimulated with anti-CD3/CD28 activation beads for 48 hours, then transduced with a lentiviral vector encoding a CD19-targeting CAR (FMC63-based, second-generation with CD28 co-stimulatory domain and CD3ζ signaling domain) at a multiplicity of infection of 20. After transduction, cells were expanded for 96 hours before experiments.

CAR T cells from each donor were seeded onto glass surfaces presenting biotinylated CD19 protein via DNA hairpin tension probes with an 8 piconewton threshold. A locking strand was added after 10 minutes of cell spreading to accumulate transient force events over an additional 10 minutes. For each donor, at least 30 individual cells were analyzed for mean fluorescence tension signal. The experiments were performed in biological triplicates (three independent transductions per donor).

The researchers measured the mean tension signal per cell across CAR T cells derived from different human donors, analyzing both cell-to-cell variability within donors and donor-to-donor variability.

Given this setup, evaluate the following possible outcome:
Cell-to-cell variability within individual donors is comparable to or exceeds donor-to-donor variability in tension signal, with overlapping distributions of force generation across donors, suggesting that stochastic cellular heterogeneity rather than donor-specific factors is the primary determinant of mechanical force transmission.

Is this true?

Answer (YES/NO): NO